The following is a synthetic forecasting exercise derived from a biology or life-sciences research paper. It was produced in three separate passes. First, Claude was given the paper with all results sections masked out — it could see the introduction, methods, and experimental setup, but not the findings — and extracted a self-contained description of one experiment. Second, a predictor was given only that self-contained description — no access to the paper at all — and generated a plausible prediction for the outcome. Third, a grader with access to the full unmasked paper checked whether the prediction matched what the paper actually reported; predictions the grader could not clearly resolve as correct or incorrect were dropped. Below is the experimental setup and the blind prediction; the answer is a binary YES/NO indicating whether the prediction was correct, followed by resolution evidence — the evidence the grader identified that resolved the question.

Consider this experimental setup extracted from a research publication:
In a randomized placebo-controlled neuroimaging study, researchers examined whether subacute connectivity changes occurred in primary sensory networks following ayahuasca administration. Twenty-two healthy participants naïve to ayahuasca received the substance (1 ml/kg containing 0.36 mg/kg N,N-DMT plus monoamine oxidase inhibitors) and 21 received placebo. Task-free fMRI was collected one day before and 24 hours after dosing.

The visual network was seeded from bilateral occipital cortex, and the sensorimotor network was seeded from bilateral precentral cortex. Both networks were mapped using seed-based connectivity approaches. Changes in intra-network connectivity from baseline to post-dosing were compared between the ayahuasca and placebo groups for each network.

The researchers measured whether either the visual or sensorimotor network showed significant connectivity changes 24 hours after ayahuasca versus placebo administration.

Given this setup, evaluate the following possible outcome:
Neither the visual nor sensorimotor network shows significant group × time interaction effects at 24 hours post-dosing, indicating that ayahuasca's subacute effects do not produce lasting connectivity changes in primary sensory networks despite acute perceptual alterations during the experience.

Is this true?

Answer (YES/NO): YES